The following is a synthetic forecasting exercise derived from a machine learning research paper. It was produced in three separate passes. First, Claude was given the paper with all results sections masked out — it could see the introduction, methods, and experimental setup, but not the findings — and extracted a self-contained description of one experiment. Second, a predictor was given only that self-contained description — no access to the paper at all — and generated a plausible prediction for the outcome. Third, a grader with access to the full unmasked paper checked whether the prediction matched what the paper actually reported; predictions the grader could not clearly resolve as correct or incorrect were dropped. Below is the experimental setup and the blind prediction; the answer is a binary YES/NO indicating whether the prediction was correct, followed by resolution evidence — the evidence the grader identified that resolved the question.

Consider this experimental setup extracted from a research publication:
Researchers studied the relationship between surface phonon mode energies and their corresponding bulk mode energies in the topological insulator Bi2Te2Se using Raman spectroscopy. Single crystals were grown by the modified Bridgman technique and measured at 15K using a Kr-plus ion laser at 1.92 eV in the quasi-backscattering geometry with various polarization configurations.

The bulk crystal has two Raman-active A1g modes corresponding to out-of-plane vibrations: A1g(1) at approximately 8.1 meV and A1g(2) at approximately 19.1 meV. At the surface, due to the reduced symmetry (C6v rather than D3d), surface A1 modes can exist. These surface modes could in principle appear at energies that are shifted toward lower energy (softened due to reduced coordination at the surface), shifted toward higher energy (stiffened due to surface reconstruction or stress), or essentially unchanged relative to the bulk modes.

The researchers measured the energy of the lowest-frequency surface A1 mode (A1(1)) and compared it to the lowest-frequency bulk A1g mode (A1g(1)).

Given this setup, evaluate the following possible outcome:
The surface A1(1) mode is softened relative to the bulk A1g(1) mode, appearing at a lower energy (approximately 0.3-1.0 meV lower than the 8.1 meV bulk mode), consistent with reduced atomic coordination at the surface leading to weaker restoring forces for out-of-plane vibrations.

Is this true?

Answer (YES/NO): YES